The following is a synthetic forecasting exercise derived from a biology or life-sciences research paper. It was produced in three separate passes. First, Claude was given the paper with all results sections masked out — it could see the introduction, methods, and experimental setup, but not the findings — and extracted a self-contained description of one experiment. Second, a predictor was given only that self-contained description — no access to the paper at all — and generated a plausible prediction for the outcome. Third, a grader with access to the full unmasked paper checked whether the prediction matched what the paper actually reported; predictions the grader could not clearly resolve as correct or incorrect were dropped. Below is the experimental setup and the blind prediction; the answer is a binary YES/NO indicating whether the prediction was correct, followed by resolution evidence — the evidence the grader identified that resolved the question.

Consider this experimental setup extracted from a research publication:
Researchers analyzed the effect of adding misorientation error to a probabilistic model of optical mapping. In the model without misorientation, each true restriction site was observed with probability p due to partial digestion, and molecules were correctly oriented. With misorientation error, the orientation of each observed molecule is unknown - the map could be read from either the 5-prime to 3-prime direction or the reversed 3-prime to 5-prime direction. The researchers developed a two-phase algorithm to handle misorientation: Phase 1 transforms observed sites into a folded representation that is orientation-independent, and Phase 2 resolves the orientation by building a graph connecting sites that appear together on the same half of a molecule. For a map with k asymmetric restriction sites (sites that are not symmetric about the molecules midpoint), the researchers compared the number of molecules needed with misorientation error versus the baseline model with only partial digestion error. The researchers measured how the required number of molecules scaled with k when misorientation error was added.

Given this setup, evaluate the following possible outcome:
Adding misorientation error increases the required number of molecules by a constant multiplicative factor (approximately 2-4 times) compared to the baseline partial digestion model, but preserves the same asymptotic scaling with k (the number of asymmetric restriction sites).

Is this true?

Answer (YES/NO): NO